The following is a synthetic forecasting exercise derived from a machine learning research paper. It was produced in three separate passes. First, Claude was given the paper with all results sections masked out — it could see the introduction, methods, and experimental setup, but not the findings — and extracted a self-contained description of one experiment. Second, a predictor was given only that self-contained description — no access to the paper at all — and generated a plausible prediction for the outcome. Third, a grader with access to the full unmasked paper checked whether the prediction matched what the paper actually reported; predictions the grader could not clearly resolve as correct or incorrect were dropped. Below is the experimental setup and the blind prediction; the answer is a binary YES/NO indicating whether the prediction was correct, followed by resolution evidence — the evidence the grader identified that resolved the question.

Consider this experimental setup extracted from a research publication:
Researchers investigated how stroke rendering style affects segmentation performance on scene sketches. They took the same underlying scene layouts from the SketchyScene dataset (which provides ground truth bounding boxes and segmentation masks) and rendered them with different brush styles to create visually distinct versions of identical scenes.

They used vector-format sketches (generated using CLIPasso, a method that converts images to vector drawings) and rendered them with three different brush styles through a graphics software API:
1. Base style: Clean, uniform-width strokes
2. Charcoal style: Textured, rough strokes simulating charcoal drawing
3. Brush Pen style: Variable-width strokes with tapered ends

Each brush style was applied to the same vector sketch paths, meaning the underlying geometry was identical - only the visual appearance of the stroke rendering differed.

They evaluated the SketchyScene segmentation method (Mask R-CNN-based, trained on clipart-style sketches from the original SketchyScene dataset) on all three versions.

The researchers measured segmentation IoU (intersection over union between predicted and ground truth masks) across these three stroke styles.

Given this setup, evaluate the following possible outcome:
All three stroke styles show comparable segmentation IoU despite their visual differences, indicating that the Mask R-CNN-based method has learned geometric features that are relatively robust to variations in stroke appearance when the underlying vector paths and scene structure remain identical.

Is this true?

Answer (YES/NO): NO